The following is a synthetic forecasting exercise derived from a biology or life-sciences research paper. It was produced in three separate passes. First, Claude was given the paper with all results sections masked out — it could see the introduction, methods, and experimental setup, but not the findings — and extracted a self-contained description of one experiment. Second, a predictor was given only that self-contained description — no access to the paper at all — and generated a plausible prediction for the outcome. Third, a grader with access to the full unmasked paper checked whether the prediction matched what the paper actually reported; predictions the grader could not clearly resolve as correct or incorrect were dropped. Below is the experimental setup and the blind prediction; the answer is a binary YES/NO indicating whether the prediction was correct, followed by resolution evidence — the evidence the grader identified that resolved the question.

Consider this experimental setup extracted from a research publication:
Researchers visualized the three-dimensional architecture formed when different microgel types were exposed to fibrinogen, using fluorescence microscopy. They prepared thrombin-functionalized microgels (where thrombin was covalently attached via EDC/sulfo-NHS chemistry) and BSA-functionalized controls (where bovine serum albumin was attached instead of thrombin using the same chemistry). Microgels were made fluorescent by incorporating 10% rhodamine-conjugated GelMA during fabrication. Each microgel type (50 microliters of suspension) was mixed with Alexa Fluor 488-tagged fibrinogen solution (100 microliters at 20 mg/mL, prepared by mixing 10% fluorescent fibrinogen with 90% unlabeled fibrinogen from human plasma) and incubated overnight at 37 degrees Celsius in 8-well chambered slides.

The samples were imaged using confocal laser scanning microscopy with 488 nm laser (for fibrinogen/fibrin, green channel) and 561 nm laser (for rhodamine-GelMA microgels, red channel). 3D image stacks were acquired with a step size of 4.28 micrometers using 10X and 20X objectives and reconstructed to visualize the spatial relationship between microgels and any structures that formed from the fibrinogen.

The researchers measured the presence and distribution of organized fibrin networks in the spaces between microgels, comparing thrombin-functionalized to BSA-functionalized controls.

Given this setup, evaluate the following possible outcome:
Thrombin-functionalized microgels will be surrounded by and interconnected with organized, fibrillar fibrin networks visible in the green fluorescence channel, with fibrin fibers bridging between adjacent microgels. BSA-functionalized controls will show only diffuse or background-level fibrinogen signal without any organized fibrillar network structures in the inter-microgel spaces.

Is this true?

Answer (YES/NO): YES